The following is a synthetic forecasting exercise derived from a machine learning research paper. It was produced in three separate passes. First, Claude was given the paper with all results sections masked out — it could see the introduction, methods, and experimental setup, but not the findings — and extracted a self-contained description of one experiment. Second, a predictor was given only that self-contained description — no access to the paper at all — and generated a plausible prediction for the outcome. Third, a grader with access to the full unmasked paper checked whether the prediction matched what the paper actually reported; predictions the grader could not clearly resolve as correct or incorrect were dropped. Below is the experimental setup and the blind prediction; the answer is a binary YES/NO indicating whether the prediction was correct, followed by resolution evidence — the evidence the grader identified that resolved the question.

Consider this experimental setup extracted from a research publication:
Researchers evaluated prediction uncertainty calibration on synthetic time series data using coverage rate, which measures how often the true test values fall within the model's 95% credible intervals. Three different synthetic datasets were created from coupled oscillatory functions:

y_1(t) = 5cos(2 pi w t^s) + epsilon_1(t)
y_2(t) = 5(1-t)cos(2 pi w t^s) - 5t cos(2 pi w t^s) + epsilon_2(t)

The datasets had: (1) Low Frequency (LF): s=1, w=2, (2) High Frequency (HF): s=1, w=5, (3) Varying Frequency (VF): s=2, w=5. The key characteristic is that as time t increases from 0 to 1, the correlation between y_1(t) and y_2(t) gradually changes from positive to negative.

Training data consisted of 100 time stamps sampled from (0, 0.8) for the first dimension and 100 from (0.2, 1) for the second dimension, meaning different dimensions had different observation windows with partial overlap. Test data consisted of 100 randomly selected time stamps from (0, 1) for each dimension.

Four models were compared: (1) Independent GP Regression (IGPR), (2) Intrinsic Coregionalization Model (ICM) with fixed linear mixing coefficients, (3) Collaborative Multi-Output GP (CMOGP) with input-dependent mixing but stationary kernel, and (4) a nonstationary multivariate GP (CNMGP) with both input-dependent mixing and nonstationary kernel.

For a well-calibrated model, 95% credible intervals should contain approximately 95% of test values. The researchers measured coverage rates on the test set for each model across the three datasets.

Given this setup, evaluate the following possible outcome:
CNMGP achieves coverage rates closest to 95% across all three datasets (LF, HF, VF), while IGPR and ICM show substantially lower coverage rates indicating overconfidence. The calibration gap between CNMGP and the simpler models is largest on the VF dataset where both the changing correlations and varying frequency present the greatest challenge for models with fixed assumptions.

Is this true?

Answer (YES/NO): NO